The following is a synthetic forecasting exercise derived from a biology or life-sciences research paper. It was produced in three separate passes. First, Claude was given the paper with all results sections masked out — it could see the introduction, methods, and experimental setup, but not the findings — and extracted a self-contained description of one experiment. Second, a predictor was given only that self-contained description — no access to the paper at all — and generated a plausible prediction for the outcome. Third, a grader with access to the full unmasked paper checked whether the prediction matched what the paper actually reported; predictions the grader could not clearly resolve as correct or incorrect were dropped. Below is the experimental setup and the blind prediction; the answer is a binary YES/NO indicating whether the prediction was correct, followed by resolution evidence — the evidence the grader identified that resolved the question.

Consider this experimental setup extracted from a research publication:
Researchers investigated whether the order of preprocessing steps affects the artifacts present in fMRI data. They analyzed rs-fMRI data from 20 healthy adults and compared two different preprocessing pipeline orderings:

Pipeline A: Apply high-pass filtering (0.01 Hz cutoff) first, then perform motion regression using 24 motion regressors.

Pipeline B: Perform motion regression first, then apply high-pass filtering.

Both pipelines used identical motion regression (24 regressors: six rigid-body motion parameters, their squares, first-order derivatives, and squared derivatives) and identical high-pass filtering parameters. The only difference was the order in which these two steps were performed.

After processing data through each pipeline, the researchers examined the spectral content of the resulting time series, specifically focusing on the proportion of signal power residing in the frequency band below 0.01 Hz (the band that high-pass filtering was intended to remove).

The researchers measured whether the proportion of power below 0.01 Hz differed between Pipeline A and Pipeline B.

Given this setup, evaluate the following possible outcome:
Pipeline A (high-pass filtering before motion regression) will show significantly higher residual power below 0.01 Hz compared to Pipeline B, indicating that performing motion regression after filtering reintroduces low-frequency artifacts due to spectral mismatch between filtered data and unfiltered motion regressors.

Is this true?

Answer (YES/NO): YES